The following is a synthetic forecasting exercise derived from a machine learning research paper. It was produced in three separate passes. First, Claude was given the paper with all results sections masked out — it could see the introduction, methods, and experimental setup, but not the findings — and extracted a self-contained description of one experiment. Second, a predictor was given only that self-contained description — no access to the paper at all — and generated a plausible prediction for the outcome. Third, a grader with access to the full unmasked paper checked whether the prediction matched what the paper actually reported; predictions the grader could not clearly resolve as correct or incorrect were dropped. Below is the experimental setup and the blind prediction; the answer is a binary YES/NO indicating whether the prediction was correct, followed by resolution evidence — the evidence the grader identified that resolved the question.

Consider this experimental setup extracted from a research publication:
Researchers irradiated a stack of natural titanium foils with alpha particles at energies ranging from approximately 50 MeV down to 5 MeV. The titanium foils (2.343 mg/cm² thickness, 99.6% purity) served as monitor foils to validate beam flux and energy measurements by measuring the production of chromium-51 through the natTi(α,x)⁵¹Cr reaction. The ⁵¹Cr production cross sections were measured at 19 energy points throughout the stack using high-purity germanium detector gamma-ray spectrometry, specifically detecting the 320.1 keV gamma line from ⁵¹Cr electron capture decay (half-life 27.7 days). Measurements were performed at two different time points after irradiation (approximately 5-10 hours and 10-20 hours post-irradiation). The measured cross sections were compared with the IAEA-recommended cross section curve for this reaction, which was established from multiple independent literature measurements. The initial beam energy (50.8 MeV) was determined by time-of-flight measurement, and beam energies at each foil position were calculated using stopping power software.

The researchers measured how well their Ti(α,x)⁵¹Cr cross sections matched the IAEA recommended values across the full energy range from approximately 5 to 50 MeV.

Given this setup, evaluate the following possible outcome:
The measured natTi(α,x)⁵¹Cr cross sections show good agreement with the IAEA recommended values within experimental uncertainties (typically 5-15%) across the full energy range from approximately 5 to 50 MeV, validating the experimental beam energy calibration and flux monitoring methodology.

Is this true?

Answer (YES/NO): NO